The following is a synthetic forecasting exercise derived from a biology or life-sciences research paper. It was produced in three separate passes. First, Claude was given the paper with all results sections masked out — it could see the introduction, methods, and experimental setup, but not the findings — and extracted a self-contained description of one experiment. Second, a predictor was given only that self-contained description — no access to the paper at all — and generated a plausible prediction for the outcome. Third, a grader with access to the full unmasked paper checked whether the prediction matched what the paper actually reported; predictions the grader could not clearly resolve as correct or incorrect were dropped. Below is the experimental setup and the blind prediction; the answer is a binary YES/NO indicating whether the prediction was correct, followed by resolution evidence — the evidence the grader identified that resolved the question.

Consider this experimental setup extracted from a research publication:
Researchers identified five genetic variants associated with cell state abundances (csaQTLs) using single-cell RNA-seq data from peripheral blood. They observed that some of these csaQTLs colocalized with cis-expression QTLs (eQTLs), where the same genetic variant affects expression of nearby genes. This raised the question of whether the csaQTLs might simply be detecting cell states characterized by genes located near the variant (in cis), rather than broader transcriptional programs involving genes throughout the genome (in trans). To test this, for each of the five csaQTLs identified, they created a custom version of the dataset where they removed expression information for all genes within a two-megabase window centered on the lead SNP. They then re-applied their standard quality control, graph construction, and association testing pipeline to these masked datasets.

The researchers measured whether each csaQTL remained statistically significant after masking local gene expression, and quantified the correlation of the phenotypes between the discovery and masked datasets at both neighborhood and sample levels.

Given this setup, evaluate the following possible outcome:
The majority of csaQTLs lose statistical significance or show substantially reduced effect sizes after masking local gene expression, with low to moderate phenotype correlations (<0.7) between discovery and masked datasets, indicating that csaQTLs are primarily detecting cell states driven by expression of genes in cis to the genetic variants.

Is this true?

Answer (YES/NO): NO